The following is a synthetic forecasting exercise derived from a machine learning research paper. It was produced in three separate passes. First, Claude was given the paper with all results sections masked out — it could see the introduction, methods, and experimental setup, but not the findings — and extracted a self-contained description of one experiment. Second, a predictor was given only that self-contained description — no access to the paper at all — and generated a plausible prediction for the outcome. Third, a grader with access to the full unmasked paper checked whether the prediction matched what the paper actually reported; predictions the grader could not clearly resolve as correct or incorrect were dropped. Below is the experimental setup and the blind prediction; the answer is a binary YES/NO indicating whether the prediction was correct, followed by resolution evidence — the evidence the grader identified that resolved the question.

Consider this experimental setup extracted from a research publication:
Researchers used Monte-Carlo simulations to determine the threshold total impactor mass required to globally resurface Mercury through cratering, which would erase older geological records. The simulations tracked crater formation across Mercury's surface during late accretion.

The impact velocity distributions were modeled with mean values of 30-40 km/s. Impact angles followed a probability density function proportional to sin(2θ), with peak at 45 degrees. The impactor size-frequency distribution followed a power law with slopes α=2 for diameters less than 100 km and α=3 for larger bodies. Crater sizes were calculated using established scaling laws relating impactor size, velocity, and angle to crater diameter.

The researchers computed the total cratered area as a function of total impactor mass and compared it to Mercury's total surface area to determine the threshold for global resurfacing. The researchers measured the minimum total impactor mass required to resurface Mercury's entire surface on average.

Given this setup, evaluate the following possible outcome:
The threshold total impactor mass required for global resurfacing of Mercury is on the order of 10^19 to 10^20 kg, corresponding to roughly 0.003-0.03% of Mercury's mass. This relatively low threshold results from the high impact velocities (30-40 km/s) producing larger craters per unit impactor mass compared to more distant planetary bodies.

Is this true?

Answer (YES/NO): YES